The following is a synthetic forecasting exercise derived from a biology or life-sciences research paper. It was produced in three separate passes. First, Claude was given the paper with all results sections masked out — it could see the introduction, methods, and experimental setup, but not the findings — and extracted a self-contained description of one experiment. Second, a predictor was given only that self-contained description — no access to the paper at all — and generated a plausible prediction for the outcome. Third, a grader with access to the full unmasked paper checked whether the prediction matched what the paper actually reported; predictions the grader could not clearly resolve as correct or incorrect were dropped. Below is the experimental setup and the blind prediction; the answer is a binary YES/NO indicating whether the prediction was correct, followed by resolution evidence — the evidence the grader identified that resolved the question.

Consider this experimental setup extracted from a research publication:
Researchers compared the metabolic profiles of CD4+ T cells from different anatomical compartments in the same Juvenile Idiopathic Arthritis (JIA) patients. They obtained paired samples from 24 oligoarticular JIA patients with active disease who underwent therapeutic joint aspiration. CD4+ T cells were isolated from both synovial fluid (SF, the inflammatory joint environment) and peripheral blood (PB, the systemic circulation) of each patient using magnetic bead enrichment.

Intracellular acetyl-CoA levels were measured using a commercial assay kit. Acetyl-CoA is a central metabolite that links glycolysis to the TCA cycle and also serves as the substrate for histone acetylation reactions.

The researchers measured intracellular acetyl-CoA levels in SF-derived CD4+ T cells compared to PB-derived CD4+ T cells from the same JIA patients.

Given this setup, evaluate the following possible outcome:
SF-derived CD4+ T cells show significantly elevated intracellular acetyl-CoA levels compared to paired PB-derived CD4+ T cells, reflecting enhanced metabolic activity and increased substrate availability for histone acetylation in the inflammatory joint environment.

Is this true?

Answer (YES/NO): YES